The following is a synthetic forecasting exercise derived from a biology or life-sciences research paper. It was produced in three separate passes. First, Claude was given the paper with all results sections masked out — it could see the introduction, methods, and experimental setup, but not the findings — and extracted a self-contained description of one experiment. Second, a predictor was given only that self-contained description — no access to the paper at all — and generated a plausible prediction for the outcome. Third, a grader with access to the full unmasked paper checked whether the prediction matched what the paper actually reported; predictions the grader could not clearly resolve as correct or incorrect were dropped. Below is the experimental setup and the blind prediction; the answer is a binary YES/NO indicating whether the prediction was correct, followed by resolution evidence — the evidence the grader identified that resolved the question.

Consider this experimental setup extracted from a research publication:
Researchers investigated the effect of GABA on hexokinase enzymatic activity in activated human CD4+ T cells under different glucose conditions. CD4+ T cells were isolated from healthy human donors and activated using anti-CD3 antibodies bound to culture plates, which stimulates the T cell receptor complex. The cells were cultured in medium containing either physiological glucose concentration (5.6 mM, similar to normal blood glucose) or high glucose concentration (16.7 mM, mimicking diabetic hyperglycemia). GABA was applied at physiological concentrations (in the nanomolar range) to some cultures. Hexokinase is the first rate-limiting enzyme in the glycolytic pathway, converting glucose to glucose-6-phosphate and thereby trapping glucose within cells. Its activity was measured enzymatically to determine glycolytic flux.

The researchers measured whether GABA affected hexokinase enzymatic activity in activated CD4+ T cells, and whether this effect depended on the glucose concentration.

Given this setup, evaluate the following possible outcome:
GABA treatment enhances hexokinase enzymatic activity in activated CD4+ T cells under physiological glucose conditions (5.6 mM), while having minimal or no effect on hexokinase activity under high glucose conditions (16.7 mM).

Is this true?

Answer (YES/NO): NO